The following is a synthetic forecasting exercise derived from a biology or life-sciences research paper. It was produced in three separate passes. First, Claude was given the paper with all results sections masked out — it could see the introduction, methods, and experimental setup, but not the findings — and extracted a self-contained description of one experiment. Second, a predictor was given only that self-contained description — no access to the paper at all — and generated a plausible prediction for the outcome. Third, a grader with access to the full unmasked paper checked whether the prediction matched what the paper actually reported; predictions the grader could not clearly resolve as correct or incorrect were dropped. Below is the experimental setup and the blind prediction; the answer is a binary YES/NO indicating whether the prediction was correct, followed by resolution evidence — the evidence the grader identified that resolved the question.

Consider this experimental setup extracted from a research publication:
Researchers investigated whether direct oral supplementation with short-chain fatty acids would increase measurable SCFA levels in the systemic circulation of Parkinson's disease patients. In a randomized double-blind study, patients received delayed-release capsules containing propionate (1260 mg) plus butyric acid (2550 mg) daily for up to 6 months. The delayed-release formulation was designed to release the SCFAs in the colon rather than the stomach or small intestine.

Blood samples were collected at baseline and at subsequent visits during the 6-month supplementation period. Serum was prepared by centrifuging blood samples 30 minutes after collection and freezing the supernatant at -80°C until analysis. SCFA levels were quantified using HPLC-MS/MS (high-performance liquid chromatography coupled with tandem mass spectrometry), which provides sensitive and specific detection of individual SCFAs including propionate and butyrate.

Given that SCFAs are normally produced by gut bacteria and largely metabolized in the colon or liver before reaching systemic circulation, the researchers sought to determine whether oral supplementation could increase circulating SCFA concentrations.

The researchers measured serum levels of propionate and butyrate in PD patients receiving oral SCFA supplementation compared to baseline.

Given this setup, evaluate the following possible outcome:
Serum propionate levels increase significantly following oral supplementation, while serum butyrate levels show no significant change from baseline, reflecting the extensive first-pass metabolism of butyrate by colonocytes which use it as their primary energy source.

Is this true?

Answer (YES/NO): NO